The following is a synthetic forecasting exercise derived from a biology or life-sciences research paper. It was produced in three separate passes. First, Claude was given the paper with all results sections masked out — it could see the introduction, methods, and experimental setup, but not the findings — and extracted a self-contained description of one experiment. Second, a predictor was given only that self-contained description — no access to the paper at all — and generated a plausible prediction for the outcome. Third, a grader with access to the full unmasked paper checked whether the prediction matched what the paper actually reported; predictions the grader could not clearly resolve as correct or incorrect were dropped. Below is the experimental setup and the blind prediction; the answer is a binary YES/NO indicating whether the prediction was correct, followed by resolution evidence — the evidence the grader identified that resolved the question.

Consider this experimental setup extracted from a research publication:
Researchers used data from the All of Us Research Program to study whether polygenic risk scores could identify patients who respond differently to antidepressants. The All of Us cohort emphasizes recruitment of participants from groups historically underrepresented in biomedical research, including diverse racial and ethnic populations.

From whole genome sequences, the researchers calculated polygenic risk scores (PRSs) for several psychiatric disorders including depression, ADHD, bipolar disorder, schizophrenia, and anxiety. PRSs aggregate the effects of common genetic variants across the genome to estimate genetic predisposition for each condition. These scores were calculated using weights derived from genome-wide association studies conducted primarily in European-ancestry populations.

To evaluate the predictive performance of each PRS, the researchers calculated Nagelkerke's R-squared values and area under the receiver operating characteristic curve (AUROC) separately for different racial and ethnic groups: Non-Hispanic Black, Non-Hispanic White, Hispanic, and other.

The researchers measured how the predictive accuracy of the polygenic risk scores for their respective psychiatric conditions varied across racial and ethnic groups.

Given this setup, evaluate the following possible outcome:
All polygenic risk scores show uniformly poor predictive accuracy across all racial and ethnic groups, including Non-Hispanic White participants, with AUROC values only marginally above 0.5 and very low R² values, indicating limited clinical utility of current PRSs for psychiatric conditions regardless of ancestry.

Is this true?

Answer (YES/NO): NO